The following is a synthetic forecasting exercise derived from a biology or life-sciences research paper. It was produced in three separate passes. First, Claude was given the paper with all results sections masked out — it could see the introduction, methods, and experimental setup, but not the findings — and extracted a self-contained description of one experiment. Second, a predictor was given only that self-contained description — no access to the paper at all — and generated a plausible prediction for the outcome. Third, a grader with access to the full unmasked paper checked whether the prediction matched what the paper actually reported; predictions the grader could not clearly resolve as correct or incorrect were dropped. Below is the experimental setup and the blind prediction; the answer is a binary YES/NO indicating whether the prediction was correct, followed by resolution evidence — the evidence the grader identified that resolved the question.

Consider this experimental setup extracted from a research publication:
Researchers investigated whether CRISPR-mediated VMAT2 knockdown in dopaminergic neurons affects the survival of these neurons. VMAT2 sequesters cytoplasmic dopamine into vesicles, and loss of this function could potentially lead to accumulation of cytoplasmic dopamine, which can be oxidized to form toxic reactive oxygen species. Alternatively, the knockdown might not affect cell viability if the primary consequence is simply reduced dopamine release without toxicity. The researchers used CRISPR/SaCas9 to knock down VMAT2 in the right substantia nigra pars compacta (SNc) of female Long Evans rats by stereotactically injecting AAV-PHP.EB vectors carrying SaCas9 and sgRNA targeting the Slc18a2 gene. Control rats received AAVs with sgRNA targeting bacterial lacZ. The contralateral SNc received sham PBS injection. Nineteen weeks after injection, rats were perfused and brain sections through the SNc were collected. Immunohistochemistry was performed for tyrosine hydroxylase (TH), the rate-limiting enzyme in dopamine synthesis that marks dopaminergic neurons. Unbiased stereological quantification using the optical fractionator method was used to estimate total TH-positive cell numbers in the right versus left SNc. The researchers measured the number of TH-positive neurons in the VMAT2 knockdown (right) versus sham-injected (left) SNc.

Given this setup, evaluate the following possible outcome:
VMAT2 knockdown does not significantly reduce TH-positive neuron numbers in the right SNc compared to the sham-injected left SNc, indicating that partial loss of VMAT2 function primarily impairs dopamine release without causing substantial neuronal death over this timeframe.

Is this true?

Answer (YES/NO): YES